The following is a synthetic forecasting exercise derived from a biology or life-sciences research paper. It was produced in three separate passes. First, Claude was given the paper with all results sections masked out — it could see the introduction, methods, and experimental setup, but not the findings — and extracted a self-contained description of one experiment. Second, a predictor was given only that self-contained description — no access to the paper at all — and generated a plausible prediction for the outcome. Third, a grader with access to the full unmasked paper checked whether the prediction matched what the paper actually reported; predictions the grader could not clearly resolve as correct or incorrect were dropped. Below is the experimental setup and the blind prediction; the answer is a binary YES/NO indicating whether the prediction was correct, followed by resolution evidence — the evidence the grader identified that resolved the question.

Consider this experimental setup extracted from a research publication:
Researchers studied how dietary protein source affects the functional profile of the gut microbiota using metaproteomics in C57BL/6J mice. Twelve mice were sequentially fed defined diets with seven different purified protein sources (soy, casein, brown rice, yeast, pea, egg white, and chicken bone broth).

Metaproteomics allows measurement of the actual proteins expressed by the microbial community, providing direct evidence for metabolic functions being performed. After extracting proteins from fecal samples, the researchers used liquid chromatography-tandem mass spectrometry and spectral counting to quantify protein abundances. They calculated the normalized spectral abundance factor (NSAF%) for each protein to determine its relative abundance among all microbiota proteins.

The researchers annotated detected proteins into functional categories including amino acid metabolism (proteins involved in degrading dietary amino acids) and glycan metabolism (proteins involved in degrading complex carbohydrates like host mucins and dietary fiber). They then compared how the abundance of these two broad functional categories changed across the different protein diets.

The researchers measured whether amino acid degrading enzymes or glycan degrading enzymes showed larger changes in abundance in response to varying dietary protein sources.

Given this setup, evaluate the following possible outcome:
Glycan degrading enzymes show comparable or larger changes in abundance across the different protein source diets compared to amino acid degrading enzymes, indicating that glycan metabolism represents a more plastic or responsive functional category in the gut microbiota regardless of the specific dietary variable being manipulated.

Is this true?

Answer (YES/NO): YES